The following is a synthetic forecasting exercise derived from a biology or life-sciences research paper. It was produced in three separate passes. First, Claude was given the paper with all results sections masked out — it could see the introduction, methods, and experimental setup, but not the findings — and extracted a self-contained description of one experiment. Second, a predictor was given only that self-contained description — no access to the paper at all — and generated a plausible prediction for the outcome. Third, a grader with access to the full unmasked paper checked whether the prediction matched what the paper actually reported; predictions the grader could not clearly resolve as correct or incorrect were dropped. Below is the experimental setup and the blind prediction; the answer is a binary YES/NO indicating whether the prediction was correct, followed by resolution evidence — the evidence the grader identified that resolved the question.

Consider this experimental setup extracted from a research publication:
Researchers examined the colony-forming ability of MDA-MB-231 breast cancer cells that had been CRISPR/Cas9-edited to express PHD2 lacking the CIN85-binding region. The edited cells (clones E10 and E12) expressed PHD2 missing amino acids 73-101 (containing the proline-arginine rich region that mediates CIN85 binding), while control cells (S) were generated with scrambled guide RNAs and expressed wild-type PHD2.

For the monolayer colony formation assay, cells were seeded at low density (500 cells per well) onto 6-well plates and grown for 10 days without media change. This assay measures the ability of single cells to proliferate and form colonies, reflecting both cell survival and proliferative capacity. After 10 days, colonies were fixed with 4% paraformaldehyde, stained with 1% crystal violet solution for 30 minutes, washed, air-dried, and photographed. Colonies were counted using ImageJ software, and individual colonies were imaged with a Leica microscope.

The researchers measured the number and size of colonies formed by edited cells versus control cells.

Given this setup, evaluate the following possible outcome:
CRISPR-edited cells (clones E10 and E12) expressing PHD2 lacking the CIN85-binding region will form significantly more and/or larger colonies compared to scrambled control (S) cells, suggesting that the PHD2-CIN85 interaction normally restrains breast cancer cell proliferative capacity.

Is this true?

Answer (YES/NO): NO